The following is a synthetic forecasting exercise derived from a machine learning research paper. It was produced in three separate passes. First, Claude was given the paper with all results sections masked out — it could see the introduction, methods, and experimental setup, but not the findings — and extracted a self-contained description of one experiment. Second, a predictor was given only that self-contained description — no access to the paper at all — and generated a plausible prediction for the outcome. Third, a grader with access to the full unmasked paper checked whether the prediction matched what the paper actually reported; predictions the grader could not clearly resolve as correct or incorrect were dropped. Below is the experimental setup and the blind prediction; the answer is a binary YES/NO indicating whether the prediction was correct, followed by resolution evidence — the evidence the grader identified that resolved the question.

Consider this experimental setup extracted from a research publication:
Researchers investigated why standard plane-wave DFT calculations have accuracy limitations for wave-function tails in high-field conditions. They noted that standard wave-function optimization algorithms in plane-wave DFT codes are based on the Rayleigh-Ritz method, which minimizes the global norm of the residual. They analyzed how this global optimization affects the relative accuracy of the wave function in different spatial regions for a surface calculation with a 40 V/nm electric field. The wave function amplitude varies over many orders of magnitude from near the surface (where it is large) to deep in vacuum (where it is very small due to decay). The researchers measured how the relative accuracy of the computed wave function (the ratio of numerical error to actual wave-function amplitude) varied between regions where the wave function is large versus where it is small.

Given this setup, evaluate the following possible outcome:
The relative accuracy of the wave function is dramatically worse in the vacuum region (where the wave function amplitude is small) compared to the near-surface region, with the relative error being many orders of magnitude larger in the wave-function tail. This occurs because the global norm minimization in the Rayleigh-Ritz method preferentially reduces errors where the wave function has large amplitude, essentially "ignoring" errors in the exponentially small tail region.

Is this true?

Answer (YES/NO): YES